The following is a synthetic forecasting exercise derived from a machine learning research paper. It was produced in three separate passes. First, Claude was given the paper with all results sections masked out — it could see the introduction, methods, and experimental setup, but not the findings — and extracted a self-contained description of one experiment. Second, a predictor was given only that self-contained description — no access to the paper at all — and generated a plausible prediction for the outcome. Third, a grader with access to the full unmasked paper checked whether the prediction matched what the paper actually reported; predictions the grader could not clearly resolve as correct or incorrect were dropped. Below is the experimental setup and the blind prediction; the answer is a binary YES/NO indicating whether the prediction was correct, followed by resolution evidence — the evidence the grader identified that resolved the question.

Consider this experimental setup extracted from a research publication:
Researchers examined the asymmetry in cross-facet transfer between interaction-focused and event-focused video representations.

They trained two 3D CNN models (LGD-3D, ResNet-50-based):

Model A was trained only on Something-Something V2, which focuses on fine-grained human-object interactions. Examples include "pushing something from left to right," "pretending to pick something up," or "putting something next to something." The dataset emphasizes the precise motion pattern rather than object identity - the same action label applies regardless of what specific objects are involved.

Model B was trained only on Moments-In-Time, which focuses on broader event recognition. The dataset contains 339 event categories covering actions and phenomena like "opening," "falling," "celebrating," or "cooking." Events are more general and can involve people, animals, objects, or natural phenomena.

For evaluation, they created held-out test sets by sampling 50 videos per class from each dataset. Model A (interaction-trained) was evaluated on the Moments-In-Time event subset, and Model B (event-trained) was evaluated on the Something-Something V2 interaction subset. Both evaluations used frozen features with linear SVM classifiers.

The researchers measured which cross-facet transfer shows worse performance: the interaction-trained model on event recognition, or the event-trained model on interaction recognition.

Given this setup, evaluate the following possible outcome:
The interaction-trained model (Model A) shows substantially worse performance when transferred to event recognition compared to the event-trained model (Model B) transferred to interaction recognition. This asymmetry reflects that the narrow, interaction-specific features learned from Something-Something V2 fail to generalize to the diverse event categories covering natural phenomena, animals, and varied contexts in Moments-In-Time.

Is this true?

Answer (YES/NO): YES